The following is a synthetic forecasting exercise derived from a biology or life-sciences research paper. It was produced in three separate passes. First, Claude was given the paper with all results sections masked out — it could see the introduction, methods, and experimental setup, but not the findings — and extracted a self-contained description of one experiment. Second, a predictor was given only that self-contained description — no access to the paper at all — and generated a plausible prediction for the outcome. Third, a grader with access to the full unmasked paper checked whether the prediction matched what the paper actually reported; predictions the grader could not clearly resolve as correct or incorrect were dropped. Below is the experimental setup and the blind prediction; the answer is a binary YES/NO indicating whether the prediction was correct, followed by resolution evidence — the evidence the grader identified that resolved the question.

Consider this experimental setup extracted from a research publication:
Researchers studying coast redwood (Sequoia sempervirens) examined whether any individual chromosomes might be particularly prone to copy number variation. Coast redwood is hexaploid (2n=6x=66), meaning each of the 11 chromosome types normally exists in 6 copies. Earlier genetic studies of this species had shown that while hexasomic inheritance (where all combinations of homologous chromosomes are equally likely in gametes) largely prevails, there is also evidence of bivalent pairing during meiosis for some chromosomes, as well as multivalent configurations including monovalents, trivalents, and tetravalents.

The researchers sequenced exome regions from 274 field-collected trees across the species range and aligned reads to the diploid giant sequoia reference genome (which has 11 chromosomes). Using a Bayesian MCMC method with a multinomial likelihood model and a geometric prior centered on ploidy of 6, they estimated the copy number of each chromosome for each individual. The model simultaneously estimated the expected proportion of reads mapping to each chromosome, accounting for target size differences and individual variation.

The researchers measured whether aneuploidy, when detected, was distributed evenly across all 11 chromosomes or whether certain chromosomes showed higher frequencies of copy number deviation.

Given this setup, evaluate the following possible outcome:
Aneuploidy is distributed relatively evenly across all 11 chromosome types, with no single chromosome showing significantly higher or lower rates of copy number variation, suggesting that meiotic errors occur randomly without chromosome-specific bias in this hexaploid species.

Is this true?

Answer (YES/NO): NO